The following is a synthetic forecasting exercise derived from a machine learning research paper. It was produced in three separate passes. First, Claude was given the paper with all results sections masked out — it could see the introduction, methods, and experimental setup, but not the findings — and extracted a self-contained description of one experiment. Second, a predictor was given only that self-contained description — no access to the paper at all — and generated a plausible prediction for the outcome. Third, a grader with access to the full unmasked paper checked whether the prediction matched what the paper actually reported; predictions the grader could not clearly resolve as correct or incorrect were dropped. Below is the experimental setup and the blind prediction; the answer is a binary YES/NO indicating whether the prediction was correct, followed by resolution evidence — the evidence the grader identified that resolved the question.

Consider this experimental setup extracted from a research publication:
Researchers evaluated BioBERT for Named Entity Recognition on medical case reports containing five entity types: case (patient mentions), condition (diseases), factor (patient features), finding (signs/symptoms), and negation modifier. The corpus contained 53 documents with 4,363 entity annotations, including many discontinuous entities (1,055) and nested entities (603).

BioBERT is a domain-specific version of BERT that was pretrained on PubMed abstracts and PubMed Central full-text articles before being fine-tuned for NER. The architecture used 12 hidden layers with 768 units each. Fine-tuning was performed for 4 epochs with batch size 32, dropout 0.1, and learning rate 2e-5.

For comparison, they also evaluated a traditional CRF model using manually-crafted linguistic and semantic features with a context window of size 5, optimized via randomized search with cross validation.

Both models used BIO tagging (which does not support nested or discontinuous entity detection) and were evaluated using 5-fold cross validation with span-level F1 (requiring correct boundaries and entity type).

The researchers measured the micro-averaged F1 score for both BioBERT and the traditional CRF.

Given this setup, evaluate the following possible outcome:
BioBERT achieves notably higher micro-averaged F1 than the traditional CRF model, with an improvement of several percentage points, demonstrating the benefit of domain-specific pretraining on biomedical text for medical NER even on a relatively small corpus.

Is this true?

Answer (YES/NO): YES